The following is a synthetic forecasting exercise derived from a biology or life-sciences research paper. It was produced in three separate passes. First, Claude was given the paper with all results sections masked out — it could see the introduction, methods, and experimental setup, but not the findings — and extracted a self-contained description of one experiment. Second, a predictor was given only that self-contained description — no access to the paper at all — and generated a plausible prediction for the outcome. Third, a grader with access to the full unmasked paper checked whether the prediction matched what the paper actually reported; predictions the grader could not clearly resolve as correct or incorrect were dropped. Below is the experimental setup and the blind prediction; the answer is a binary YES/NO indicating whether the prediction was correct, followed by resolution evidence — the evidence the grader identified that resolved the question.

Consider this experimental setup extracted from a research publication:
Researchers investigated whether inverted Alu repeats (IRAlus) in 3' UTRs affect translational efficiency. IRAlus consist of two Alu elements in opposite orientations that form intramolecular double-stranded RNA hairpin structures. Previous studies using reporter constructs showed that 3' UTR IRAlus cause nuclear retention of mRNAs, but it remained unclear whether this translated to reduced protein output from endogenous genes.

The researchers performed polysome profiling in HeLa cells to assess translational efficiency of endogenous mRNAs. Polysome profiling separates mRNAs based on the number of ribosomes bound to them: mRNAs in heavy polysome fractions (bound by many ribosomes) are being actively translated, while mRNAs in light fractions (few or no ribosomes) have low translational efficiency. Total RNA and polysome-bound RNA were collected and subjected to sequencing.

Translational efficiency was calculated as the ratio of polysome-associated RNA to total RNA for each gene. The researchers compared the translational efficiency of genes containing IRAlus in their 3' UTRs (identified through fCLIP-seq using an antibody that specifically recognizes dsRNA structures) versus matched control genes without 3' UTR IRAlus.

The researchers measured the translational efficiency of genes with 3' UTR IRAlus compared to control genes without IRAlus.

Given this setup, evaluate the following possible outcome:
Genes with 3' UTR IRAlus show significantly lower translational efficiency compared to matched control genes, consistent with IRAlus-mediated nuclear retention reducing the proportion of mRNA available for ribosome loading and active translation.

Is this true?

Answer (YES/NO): YES